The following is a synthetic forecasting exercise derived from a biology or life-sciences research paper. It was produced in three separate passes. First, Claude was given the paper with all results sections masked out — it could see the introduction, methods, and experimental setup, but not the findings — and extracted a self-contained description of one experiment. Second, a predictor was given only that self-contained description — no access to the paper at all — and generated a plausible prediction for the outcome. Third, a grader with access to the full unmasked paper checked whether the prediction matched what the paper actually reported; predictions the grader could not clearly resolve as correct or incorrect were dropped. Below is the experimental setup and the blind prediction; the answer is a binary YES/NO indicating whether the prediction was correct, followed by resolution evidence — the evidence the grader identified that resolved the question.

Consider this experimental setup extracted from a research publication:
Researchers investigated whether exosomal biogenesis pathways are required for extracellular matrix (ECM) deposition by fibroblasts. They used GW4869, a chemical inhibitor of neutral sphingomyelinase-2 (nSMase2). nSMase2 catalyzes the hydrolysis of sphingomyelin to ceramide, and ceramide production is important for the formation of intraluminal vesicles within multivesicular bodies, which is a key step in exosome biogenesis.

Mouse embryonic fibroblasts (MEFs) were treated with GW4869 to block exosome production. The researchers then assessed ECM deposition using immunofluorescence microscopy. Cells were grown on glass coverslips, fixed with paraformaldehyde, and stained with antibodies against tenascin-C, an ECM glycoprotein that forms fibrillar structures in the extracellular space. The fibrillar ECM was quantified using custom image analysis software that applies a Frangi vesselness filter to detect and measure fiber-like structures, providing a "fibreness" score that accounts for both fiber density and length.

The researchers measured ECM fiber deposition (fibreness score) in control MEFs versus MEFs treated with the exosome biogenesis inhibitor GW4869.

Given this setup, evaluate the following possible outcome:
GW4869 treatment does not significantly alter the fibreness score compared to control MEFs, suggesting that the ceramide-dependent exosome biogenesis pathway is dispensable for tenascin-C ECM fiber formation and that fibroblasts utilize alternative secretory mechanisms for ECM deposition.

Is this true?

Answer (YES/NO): NO